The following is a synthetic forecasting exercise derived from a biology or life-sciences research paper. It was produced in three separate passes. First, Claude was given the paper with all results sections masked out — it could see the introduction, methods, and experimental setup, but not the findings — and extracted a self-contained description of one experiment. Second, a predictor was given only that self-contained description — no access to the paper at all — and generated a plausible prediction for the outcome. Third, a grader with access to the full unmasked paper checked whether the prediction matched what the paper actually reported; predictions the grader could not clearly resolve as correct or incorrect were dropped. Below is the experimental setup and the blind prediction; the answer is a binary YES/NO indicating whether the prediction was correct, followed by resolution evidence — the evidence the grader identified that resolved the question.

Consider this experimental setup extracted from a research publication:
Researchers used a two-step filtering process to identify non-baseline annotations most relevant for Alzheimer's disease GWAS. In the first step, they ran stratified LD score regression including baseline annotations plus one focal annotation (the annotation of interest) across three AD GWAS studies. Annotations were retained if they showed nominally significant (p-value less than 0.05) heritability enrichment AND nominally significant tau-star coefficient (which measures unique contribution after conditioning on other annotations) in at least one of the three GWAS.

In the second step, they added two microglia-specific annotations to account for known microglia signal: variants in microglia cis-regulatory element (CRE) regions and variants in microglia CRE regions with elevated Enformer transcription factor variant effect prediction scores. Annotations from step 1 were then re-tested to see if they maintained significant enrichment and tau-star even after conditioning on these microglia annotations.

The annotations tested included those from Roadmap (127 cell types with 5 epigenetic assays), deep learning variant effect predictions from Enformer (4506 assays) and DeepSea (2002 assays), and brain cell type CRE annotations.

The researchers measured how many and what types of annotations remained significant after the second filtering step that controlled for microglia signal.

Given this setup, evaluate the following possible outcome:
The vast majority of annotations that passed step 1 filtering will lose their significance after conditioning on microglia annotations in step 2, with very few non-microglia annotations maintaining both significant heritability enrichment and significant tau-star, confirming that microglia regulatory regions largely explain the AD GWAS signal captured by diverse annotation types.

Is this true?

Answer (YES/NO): YES